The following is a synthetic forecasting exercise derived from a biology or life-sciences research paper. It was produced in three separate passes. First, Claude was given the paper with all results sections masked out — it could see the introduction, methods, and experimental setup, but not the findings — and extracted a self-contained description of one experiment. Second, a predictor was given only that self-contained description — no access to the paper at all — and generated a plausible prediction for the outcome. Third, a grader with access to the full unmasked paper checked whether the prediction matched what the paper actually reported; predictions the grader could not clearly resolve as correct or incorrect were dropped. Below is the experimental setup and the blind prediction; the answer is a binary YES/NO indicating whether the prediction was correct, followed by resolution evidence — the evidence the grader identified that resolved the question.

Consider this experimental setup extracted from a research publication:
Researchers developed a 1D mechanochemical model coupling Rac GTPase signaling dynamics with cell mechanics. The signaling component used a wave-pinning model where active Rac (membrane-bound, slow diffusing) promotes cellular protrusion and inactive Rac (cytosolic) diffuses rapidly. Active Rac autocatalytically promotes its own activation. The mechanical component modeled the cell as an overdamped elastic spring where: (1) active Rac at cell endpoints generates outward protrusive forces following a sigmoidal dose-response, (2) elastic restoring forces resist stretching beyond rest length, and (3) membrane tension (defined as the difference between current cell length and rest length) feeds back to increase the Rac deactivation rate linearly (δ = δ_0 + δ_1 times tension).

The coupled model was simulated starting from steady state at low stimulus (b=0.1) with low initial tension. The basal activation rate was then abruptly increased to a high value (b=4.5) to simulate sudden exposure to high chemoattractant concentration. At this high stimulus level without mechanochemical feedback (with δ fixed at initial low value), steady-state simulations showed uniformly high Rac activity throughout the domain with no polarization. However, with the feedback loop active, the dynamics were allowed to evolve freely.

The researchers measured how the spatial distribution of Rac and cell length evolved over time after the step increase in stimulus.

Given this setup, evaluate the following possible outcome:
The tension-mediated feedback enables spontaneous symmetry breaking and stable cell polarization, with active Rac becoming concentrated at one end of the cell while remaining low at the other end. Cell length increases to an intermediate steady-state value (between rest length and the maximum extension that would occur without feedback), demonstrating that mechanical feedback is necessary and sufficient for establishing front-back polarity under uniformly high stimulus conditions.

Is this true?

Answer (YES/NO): YES